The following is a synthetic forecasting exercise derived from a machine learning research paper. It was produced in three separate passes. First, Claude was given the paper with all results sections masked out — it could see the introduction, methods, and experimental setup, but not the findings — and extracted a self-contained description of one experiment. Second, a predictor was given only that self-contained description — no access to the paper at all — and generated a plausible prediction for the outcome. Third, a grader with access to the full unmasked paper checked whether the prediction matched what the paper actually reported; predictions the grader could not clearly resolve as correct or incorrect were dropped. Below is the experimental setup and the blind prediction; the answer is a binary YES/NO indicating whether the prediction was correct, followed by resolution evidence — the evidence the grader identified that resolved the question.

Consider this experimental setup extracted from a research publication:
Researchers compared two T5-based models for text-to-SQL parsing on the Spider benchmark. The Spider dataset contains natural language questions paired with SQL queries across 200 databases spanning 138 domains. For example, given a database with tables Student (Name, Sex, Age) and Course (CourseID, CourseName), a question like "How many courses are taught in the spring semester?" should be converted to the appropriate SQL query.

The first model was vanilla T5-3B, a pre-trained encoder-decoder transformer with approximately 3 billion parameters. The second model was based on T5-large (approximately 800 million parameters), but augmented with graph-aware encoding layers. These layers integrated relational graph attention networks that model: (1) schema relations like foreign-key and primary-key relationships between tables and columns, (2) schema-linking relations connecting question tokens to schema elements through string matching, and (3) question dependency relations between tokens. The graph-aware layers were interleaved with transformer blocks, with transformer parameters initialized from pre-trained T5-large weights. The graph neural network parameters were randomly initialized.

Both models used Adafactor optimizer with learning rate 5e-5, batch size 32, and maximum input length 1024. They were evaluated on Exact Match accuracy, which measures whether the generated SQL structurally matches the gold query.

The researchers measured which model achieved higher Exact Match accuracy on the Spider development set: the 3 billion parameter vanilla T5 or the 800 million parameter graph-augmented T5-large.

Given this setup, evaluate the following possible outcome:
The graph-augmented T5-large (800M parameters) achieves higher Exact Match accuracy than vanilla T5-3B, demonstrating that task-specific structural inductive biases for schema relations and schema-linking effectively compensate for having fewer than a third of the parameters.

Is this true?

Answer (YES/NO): YES